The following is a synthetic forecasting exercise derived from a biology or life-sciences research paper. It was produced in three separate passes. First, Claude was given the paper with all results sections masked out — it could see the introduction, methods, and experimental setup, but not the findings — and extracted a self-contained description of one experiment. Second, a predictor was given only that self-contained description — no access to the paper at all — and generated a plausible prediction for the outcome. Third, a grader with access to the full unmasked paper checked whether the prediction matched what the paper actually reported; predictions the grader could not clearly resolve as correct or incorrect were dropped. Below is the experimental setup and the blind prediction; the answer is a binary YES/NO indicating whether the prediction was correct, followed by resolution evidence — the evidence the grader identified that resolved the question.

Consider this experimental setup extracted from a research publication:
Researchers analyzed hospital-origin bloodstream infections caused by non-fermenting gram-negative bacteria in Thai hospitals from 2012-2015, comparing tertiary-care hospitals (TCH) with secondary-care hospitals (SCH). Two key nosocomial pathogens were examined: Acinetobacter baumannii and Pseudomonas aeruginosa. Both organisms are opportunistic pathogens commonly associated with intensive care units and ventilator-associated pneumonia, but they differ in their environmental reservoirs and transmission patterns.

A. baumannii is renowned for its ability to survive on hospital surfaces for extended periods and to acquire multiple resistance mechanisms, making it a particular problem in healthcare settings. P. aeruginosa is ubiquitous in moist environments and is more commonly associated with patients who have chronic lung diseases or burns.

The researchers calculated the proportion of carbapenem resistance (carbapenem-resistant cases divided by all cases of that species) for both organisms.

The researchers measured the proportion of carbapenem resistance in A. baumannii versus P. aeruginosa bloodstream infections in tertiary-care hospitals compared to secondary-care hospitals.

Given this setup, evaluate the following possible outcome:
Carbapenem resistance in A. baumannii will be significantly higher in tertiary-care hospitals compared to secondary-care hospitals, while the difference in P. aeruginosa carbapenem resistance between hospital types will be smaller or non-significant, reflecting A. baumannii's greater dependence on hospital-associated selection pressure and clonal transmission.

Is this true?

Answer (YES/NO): NO